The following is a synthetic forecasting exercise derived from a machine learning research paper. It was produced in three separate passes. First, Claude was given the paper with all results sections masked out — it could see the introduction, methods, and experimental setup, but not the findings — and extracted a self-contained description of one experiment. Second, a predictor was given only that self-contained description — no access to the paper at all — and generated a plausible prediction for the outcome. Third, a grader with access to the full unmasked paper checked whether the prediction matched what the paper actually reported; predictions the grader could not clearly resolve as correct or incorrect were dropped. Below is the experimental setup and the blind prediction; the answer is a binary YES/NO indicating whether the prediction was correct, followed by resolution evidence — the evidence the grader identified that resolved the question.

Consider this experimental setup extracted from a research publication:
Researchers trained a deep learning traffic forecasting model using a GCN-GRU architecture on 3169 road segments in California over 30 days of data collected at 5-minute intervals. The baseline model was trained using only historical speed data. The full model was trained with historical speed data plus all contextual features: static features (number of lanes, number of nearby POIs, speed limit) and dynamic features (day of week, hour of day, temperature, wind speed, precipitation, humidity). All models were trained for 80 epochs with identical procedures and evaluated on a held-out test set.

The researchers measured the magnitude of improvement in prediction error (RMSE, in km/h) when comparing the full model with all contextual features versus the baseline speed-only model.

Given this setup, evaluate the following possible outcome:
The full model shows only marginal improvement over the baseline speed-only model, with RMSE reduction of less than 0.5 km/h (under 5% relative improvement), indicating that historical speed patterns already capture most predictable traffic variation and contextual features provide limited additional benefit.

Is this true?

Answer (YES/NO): NO